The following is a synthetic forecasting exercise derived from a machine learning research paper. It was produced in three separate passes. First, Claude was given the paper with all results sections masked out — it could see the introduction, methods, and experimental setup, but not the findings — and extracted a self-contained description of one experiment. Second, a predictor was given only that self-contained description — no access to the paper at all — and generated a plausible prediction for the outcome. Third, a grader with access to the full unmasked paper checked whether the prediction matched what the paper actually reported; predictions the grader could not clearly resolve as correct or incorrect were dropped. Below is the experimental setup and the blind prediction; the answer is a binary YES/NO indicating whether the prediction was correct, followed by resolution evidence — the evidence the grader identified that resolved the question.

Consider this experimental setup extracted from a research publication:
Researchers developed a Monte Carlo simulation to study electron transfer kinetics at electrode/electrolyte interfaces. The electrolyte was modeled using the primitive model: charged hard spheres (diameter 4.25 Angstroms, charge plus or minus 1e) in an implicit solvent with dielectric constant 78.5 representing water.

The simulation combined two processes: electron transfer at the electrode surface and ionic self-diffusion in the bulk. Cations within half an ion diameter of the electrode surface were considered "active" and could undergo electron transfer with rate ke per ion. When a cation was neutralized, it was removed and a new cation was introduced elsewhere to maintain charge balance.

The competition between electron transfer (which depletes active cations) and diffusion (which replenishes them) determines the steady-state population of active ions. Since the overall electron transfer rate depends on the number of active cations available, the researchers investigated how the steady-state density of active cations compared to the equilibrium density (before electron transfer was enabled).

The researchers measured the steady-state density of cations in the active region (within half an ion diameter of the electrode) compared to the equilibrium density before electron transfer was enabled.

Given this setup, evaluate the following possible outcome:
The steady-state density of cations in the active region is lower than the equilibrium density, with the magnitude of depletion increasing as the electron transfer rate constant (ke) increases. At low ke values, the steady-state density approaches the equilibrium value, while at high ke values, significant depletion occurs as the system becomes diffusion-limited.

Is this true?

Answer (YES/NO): YES